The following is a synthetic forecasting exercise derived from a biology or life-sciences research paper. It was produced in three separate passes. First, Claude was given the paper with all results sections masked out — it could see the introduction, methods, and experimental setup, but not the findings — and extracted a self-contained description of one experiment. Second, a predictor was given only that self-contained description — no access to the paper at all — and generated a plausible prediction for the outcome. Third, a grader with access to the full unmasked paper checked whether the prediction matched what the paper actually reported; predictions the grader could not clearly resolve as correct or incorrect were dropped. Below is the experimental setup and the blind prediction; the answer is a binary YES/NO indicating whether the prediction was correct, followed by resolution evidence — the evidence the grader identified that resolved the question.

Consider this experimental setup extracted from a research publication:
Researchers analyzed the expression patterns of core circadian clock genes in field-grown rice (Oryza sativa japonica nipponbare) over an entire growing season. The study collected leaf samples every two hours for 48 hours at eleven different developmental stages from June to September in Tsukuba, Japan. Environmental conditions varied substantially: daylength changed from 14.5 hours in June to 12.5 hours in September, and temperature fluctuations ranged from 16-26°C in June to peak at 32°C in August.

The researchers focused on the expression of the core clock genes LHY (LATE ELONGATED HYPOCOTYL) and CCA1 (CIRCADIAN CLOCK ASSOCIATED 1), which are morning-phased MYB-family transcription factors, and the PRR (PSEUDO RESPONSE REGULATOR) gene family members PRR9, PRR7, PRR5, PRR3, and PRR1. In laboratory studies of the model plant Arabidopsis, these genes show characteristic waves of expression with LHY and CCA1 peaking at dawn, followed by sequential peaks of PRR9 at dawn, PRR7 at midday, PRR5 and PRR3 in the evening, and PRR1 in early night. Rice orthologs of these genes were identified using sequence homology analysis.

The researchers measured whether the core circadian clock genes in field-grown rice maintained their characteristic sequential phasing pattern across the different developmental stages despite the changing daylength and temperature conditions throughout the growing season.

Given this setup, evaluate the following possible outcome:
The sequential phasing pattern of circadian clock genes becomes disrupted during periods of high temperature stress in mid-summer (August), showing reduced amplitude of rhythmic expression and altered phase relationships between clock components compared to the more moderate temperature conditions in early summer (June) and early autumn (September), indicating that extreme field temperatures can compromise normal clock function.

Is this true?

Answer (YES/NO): NO